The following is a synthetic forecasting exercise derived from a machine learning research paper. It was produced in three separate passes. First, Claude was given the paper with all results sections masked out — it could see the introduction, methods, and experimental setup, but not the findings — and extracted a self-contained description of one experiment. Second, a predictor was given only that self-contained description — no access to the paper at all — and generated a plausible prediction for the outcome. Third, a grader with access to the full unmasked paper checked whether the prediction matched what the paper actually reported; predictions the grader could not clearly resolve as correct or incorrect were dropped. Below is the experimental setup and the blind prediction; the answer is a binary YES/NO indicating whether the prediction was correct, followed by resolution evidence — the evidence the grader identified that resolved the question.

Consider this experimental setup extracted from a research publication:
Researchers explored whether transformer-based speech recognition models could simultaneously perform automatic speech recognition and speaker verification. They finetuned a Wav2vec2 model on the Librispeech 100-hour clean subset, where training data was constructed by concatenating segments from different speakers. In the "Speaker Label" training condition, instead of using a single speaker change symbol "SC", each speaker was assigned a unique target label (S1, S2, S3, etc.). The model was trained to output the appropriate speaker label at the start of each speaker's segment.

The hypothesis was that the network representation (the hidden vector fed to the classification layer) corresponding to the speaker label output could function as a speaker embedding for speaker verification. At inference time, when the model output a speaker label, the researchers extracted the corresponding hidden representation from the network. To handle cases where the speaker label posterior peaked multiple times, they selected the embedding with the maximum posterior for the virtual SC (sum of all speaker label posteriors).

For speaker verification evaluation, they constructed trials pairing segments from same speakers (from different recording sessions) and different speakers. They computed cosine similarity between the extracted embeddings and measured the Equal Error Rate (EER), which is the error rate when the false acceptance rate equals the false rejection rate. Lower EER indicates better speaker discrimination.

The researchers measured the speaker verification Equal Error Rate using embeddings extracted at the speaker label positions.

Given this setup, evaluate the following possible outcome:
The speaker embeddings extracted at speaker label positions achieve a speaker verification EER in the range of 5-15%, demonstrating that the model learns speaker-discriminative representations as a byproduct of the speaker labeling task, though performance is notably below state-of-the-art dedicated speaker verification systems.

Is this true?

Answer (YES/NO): YES